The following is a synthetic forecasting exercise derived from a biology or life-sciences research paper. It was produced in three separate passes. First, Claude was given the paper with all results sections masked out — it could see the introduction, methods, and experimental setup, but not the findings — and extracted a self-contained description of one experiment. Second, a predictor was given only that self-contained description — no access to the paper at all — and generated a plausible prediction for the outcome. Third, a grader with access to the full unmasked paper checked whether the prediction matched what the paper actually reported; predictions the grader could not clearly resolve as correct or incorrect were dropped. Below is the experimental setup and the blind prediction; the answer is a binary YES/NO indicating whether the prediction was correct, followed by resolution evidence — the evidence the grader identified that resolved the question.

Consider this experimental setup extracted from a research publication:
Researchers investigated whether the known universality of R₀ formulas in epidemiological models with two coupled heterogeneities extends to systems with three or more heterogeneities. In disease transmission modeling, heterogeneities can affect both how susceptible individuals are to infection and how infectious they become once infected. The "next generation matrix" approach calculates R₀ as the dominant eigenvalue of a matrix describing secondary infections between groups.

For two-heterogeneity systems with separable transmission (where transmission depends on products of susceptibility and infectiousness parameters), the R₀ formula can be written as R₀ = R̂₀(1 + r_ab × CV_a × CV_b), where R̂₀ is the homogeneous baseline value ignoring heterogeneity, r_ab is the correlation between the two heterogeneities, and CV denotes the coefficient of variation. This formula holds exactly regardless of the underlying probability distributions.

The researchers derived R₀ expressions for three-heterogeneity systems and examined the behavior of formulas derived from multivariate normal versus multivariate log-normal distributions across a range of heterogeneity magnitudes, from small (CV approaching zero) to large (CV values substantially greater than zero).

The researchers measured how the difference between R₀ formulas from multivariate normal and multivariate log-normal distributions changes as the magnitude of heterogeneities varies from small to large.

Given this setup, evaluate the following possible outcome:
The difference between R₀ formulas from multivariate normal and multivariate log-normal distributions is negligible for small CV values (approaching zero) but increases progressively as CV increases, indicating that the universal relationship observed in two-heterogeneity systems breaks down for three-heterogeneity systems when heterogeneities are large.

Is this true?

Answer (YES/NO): YES